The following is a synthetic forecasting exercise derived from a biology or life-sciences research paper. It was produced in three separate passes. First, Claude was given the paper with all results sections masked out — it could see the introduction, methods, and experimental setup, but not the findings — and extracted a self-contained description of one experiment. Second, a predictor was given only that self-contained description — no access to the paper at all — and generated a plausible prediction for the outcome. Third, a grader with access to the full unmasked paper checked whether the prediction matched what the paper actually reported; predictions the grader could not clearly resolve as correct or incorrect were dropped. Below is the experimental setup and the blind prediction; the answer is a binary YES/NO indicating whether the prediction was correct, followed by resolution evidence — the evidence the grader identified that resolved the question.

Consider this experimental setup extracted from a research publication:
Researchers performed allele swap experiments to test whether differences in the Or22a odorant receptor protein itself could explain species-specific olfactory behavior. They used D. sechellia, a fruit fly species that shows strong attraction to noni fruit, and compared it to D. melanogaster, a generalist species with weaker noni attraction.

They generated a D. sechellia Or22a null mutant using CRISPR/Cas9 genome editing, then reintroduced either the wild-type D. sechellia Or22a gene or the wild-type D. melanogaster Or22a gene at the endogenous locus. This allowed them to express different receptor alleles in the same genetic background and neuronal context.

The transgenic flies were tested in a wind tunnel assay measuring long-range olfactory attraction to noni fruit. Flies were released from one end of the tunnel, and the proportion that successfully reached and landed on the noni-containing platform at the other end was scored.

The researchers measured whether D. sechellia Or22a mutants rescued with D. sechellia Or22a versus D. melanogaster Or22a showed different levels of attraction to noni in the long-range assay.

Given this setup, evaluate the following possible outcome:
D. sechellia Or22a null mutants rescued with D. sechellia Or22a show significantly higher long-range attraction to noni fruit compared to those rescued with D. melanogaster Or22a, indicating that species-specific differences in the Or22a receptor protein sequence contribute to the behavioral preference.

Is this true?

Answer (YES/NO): YES